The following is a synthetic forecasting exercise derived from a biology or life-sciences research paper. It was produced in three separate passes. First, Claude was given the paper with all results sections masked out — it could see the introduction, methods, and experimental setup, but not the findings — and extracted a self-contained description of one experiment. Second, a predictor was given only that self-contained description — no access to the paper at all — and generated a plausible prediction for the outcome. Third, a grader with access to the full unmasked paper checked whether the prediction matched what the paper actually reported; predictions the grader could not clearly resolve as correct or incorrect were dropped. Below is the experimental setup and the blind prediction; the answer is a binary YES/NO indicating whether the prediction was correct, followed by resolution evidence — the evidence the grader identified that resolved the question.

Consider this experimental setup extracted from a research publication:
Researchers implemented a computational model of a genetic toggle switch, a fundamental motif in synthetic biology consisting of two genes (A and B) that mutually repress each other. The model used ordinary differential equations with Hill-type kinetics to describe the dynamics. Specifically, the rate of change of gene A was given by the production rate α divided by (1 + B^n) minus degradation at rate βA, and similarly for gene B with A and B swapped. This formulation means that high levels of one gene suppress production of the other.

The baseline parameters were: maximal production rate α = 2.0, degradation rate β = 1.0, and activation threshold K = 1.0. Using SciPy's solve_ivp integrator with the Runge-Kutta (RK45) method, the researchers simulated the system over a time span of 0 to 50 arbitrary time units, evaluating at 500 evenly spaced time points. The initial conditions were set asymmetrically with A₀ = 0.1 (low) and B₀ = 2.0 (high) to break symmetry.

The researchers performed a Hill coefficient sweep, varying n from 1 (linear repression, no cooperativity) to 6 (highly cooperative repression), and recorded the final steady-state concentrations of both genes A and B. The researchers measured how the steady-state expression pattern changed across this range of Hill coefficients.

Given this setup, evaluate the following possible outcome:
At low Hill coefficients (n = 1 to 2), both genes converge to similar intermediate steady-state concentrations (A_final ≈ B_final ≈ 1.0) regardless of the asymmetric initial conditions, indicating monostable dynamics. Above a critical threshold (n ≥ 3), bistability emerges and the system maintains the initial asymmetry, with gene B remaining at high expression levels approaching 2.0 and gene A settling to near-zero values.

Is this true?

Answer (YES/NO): NO